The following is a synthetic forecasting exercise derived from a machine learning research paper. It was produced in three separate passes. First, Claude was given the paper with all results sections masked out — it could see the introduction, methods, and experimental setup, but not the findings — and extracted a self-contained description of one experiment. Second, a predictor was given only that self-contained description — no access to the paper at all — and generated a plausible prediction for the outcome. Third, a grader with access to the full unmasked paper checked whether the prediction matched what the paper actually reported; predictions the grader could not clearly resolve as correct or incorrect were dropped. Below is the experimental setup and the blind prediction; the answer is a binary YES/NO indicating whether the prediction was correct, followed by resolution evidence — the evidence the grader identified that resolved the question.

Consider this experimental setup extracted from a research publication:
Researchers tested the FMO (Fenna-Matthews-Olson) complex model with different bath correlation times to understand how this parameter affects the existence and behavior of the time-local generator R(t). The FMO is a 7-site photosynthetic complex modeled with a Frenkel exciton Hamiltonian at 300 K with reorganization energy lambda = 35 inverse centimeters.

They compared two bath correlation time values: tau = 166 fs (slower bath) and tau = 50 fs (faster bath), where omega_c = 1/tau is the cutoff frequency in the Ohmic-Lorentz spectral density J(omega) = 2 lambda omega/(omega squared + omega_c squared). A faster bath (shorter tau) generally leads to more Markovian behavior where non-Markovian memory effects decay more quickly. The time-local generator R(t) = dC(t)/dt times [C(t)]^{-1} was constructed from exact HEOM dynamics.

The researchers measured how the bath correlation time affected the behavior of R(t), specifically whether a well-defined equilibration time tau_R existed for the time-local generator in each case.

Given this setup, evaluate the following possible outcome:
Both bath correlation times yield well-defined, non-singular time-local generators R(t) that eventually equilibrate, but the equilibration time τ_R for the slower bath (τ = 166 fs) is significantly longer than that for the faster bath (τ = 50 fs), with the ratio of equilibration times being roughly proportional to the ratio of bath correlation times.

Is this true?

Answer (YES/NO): NO